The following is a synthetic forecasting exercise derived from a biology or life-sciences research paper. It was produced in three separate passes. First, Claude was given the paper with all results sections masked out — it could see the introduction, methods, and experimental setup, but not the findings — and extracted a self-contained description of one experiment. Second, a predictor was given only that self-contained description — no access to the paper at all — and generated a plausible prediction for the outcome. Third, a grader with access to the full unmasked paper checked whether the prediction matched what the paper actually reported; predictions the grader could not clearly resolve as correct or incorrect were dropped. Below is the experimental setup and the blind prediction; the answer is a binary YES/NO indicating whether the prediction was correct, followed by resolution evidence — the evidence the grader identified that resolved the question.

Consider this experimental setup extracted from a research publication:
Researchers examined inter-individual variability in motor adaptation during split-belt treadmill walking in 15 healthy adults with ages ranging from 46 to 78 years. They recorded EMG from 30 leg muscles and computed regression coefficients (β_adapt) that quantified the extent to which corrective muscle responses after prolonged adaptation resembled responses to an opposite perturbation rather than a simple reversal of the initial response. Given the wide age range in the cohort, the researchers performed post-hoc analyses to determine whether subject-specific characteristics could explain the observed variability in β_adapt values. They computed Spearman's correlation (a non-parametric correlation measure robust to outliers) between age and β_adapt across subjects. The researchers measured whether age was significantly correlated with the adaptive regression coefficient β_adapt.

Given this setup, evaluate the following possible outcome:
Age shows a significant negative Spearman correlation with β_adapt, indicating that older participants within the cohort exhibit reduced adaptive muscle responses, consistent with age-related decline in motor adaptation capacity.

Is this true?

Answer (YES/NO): YES